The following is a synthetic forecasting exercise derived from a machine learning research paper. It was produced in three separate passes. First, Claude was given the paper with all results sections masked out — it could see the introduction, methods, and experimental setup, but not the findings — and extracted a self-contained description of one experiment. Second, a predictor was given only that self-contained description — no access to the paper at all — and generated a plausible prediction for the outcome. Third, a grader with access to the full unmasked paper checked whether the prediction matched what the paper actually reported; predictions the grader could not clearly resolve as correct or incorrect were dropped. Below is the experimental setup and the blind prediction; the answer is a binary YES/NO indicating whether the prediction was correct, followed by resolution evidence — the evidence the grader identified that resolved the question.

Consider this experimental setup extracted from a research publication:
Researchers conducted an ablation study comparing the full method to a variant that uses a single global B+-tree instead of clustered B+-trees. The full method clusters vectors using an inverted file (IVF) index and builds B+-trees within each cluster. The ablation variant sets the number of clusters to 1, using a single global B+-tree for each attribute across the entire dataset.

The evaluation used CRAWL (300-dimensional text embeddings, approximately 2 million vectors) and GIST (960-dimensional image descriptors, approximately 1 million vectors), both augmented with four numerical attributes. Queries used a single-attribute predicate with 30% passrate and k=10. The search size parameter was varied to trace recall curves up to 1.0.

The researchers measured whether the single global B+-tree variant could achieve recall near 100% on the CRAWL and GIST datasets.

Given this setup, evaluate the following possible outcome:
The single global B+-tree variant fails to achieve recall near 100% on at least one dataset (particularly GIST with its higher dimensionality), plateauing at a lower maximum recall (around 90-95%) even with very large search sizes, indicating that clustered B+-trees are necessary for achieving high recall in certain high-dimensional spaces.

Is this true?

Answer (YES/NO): NO